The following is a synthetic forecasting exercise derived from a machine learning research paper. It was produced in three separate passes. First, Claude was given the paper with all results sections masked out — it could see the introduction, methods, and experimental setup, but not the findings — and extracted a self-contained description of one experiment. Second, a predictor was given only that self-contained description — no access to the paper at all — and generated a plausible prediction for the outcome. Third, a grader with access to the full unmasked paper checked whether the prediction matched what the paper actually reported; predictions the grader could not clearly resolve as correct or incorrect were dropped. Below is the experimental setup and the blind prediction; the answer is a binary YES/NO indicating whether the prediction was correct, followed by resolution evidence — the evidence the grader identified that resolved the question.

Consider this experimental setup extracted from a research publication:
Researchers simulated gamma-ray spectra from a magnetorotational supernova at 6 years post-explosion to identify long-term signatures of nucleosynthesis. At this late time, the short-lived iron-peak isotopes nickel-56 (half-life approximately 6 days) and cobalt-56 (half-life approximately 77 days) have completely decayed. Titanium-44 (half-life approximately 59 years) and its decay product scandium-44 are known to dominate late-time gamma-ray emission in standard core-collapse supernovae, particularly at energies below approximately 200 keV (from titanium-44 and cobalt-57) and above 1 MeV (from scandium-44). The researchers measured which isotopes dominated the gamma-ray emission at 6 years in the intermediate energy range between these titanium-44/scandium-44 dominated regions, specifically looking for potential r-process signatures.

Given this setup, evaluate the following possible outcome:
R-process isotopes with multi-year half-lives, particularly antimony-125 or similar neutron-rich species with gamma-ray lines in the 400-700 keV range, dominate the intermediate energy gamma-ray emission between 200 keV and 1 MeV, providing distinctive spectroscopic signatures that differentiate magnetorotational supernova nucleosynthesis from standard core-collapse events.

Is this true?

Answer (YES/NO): YES